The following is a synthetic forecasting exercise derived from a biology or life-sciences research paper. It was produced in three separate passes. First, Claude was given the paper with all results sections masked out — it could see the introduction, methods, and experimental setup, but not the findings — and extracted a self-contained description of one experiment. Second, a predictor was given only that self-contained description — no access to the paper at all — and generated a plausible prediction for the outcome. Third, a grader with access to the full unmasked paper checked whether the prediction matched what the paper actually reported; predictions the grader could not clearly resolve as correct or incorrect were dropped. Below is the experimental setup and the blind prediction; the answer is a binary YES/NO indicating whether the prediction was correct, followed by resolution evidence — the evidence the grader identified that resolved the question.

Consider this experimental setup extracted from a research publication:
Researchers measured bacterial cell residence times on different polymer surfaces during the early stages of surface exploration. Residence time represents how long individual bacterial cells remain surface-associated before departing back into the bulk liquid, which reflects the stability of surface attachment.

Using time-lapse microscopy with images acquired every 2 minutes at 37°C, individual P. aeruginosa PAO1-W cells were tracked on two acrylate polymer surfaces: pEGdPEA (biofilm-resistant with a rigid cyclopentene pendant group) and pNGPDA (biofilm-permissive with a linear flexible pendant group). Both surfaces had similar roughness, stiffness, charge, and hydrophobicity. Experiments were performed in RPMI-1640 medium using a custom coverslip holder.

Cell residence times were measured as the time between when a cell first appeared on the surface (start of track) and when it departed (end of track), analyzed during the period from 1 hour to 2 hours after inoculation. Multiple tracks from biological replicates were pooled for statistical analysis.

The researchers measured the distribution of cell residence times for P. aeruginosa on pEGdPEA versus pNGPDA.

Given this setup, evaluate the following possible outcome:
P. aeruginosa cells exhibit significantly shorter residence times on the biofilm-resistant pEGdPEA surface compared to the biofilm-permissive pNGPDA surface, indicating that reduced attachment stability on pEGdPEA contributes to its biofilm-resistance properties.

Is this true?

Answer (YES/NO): YES